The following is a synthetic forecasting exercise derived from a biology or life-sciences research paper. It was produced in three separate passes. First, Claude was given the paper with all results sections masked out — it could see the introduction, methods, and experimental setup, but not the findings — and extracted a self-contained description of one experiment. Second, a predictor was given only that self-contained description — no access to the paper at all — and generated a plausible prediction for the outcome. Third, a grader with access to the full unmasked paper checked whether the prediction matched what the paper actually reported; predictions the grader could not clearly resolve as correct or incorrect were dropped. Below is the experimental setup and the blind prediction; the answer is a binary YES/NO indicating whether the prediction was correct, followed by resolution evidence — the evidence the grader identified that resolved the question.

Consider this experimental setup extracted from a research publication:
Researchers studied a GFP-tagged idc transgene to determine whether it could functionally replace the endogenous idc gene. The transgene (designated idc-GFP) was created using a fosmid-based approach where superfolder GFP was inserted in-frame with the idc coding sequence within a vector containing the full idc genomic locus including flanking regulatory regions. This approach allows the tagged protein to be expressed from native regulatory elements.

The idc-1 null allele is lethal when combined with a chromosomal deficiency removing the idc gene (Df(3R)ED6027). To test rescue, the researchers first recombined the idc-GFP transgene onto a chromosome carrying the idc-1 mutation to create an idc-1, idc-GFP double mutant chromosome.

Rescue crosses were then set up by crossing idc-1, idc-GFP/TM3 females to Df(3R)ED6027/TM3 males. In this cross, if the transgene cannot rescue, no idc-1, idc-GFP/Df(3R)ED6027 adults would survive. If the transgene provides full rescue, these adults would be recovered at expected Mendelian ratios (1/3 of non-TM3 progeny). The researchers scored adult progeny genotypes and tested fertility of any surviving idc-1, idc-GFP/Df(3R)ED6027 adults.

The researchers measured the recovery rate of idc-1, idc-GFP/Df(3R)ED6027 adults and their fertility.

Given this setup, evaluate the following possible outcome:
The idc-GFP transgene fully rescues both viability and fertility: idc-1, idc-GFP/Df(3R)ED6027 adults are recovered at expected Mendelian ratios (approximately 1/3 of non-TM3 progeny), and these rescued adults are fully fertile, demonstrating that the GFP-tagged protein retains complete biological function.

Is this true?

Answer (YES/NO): NO